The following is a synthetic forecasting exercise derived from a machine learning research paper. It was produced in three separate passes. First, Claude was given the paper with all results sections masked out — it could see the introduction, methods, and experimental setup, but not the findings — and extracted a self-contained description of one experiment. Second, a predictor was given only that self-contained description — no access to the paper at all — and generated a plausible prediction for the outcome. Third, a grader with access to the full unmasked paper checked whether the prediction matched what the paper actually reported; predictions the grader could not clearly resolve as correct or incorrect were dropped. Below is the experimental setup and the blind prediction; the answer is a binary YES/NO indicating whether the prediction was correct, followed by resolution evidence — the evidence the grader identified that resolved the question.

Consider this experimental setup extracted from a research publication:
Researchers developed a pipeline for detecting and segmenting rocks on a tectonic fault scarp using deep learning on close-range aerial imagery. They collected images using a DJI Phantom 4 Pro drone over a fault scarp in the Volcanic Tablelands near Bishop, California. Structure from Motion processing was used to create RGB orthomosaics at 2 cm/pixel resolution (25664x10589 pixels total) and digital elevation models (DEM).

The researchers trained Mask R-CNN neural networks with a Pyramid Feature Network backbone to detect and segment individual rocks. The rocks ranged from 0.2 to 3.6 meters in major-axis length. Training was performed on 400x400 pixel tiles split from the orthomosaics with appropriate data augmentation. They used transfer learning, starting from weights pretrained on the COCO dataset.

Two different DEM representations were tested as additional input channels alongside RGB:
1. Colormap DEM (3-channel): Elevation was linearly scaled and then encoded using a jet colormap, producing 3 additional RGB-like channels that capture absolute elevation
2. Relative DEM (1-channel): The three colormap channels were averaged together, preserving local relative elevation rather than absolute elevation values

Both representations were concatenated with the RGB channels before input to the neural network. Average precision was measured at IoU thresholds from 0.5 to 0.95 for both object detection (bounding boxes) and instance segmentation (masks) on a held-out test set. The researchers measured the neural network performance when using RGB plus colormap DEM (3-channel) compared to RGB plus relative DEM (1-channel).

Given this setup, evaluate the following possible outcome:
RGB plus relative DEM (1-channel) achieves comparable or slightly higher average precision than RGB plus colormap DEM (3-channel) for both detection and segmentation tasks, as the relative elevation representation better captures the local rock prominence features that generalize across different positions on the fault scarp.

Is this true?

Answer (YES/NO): YES